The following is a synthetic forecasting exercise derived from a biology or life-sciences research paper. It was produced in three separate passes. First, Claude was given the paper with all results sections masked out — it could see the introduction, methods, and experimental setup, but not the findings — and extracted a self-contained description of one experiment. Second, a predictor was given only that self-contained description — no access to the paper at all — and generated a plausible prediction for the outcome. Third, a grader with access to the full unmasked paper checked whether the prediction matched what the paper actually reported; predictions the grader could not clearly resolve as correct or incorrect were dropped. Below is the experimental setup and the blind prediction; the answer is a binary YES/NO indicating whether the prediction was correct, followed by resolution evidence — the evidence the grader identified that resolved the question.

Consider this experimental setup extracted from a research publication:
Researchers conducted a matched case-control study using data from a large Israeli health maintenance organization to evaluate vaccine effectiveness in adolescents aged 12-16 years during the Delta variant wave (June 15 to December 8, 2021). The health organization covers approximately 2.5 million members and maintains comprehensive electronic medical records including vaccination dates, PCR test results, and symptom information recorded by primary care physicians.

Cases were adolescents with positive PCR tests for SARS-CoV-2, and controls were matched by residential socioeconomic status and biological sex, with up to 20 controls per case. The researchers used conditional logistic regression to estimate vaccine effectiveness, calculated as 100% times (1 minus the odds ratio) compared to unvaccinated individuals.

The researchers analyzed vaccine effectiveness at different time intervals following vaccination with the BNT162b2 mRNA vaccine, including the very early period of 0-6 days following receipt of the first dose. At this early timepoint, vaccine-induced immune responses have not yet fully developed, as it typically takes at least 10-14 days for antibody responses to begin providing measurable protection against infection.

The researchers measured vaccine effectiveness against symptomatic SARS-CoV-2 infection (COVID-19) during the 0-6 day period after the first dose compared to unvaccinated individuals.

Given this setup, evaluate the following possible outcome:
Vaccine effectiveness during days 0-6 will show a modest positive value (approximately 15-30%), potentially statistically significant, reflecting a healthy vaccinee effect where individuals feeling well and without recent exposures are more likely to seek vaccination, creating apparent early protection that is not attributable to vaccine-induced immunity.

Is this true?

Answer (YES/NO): NO